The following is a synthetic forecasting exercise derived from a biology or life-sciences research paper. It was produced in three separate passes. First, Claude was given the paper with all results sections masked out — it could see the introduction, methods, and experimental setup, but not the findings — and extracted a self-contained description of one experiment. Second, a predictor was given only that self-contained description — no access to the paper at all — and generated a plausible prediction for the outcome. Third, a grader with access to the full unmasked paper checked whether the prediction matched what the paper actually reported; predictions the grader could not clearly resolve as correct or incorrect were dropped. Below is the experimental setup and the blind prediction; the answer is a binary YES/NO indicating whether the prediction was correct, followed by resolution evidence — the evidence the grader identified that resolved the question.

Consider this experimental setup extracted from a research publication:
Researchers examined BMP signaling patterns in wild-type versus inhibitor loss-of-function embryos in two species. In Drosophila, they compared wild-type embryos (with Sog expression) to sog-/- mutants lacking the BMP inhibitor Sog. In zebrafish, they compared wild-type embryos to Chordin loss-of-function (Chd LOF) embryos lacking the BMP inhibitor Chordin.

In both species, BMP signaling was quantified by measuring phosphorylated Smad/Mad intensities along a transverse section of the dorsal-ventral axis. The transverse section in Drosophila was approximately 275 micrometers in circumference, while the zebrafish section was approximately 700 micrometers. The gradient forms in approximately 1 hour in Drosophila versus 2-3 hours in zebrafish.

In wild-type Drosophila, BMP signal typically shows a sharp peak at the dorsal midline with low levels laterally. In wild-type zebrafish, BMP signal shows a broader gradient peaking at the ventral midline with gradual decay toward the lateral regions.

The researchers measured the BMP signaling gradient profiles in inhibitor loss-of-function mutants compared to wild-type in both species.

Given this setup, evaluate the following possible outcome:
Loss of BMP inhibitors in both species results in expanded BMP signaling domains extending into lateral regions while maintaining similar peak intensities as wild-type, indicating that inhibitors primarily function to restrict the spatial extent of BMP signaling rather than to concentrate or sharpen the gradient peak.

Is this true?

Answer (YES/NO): NO